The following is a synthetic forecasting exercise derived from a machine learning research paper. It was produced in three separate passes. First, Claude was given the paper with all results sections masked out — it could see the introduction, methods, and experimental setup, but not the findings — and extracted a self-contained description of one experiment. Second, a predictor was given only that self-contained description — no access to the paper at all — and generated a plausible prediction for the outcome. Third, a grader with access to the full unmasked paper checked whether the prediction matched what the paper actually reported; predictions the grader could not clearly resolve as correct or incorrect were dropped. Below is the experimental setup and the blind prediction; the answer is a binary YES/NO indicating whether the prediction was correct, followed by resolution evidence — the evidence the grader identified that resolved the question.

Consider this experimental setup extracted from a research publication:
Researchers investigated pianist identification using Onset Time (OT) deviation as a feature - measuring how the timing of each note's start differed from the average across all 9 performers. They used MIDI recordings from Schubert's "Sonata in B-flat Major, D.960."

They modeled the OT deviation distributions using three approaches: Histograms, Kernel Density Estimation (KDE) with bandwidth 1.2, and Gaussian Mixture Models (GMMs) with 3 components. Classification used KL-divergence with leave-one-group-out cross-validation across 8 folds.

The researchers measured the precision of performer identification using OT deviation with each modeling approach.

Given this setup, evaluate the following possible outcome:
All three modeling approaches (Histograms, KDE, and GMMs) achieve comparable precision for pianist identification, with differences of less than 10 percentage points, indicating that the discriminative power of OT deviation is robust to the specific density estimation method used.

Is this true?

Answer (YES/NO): NO